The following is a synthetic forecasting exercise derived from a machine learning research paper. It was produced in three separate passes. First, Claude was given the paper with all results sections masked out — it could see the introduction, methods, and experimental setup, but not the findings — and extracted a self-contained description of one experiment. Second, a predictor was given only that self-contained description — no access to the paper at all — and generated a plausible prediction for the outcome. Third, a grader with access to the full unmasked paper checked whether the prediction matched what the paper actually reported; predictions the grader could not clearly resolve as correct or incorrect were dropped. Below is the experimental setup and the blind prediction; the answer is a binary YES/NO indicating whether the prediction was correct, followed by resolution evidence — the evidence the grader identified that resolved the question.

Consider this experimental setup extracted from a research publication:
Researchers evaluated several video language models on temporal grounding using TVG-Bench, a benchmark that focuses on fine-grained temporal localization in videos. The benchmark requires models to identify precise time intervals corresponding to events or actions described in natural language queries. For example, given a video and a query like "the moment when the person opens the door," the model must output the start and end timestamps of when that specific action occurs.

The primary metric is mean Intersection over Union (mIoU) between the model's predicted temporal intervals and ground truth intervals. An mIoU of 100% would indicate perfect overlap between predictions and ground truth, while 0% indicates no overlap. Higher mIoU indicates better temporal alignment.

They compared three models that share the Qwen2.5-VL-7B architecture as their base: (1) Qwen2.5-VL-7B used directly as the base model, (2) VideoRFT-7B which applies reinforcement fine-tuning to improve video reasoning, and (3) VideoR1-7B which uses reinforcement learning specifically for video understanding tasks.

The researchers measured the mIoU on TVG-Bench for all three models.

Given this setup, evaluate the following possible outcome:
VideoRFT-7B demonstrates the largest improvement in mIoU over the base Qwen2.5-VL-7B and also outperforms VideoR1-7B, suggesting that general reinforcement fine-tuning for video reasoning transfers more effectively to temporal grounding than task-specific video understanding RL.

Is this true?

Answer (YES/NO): NO